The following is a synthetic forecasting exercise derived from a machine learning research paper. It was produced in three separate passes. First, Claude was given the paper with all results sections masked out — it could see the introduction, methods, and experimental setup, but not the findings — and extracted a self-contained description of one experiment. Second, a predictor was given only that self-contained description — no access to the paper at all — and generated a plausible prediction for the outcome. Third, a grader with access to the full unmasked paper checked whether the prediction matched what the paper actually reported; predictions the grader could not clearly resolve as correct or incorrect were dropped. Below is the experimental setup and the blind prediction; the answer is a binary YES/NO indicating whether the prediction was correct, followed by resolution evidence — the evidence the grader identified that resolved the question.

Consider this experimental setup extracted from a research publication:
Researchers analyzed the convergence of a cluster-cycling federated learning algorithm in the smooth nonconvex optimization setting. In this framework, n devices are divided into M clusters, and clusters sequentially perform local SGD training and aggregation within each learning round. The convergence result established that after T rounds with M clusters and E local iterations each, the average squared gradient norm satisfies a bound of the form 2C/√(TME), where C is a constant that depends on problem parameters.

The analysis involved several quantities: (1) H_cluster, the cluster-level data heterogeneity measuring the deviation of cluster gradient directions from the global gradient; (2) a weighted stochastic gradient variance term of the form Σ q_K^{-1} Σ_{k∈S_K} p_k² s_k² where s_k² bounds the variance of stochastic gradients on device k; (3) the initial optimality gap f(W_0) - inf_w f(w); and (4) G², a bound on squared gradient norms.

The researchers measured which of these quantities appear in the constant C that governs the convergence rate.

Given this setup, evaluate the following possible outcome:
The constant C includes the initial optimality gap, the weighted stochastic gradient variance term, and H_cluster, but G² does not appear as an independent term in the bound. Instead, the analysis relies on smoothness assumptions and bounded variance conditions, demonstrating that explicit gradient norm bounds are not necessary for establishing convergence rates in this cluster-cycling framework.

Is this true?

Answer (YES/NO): NO